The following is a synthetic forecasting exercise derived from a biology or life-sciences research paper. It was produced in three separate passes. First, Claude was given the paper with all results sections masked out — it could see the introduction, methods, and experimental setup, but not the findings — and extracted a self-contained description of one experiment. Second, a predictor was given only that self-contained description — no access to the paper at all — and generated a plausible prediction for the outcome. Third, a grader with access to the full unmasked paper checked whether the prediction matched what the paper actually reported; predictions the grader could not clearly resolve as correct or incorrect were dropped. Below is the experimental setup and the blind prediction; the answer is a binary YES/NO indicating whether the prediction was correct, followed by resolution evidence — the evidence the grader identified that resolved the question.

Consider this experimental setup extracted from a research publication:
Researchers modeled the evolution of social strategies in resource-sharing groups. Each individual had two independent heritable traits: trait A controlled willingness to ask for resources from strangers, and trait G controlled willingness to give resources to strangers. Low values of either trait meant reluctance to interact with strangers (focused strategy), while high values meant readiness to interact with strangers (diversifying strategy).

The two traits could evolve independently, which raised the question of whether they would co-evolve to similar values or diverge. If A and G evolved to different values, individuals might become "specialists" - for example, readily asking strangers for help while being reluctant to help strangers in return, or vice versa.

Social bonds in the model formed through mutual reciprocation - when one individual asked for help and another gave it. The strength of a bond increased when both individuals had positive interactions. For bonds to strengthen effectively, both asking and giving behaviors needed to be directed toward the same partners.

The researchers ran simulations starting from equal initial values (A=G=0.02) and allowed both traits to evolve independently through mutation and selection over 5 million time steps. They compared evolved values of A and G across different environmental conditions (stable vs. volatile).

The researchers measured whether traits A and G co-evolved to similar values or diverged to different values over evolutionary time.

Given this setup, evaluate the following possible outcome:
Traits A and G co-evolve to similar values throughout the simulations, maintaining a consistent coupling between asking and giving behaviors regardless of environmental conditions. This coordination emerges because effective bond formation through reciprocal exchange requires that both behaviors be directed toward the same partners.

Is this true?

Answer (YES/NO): YES